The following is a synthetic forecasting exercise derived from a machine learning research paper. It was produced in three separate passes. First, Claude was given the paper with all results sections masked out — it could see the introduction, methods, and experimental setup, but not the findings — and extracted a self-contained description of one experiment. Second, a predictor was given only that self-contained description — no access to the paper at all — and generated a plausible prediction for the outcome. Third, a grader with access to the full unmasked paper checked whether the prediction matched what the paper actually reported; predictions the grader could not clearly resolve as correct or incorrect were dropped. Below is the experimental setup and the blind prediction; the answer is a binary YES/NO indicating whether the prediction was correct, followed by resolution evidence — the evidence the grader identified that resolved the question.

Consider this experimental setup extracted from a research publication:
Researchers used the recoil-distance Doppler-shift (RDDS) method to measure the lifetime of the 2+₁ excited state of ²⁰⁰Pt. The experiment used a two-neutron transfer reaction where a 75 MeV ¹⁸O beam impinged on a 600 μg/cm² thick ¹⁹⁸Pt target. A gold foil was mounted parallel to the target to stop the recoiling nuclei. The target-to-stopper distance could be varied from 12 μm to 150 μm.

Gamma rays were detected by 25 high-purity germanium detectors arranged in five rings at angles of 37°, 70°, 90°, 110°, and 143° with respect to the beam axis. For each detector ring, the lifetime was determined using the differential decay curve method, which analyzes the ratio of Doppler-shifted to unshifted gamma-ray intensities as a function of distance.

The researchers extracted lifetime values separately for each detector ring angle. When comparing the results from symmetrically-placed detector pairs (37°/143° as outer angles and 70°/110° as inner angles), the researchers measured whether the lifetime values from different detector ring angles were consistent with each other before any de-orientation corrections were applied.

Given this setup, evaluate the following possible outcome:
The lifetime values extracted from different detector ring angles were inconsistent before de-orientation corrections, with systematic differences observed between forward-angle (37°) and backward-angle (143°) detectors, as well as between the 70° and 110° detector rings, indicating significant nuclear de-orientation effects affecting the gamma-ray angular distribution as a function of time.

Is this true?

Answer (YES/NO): NO